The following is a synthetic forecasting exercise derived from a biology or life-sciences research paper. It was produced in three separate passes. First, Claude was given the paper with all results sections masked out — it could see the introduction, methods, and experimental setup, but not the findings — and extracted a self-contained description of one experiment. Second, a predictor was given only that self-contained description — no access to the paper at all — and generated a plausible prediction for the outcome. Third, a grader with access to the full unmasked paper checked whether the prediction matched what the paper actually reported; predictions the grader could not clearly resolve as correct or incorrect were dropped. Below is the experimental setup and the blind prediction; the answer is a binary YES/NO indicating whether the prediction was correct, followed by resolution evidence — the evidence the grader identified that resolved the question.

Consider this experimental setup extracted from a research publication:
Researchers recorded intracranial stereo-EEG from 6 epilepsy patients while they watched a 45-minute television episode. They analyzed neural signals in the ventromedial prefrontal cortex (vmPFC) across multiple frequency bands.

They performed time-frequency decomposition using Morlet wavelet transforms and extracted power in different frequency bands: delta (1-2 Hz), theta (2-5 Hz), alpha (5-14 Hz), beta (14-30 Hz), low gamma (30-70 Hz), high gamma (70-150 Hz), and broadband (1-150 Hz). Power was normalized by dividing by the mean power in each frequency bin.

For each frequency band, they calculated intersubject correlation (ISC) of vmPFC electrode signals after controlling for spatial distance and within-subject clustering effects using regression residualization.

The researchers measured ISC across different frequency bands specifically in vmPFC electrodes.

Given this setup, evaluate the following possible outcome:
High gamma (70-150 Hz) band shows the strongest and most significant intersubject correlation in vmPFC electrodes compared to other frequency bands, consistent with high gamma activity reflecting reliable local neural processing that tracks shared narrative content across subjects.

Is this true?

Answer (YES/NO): NO